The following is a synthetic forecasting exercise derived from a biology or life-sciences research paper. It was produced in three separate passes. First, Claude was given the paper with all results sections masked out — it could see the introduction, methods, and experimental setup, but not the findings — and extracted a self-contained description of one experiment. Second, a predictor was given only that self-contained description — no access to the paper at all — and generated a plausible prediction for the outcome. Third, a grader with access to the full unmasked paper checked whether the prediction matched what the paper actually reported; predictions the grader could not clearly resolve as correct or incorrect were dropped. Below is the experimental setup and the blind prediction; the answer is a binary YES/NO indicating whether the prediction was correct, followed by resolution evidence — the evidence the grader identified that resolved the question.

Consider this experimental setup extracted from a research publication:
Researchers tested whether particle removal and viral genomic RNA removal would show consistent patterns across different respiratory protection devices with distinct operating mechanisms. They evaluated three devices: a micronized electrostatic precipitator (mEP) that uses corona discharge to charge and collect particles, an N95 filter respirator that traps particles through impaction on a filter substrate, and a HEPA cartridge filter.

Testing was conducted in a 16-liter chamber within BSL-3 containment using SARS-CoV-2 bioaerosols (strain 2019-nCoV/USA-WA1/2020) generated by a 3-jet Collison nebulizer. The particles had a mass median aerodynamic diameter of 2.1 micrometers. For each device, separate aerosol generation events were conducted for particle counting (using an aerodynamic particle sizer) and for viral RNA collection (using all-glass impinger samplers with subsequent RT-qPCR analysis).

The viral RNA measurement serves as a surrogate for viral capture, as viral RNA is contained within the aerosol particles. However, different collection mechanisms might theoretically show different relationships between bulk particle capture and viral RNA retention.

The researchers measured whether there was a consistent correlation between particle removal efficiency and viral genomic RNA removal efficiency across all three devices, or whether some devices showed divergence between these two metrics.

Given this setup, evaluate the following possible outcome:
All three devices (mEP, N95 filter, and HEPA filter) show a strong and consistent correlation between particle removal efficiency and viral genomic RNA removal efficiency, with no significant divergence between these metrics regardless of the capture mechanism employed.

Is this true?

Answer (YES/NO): YES